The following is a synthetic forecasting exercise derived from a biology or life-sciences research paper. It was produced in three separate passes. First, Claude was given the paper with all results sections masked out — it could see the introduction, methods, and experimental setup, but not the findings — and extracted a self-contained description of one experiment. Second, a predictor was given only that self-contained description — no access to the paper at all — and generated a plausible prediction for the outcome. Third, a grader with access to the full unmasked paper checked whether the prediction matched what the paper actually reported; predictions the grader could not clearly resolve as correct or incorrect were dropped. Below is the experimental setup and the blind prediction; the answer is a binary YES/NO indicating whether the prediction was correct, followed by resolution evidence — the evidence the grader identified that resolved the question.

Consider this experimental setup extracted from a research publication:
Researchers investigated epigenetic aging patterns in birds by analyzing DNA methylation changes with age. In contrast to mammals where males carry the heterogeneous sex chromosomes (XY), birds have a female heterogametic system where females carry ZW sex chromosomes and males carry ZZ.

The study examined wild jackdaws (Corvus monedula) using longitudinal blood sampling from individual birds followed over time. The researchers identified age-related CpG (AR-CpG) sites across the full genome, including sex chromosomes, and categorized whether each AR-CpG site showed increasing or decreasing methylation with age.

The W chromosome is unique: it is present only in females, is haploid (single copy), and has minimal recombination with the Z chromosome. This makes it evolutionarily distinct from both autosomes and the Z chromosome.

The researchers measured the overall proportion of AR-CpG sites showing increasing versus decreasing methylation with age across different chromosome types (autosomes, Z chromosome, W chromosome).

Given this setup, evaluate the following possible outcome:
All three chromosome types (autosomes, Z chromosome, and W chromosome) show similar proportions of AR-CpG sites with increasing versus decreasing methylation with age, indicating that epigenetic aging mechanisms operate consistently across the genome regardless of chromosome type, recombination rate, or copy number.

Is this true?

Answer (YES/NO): NO